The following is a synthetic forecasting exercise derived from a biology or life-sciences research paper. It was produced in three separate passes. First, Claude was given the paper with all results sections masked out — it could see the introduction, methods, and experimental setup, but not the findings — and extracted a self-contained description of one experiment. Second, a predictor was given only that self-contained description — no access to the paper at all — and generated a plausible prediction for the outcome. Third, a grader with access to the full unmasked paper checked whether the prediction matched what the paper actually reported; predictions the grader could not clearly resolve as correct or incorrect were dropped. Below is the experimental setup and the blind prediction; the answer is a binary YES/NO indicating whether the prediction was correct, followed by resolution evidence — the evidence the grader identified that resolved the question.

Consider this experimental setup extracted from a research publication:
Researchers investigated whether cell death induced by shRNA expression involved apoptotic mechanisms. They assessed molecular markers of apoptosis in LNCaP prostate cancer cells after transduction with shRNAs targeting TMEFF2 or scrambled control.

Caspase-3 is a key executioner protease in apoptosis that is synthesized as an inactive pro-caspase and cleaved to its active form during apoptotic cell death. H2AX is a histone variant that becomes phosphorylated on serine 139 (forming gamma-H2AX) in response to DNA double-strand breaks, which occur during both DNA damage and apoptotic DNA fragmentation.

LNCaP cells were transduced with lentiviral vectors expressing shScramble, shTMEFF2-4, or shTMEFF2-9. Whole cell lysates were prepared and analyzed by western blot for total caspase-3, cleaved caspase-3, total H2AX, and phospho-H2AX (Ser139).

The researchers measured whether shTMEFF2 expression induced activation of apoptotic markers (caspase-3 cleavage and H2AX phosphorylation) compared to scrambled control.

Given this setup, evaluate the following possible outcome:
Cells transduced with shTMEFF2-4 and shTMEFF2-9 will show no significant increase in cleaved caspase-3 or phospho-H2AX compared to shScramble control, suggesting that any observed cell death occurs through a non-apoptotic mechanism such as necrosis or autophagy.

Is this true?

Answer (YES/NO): NO